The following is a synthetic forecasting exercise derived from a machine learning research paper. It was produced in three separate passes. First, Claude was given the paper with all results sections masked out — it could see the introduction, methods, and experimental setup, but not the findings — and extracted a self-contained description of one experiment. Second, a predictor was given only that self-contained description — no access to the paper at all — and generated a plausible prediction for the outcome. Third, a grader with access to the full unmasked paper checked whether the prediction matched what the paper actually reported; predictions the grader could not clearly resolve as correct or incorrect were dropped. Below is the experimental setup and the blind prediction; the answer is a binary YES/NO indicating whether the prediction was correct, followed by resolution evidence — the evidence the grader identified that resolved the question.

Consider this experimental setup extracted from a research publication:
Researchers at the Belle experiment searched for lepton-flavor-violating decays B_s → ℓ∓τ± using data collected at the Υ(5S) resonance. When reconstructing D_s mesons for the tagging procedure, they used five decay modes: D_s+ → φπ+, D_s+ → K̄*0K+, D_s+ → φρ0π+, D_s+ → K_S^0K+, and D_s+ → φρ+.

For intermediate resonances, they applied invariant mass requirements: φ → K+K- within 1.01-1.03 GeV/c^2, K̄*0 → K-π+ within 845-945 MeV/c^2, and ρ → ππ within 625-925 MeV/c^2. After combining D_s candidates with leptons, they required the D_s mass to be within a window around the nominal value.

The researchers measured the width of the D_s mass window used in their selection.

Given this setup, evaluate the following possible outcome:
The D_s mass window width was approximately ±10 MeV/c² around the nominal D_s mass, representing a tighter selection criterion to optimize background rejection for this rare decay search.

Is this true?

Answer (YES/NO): YES